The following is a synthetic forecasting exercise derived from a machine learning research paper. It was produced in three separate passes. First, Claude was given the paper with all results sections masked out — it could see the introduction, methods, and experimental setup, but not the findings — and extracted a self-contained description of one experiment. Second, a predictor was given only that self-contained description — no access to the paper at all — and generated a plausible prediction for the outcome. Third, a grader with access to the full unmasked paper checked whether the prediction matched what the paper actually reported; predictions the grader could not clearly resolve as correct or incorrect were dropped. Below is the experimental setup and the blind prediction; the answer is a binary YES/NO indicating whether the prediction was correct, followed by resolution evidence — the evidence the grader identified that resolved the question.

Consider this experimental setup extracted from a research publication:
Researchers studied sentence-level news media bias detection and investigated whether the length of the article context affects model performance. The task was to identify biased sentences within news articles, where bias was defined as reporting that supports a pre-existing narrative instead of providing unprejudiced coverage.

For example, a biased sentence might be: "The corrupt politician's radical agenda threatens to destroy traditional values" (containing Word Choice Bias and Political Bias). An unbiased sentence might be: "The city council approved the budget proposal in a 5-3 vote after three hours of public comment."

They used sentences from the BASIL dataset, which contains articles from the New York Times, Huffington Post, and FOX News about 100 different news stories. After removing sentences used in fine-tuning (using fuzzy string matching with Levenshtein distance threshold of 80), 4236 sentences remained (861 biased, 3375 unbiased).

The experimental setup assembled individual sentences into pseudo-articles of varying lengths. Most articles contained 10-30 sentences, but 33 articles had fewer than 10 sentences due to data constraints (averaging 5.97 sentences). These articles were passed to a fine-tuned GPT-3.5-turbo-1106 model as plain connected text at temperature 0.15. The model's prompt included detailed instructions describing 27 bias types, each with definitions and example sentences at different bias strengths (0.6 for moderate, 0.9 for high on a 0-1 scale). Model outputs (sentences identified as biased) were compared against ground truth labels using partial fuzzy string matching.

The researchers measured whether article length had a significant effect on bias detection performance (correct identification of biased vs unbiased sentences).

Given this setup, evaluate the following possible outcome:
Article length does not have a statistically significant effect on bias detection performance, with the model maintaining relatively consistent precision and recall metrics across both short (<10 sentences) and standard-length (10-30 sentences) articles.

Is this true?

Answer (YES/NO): YES